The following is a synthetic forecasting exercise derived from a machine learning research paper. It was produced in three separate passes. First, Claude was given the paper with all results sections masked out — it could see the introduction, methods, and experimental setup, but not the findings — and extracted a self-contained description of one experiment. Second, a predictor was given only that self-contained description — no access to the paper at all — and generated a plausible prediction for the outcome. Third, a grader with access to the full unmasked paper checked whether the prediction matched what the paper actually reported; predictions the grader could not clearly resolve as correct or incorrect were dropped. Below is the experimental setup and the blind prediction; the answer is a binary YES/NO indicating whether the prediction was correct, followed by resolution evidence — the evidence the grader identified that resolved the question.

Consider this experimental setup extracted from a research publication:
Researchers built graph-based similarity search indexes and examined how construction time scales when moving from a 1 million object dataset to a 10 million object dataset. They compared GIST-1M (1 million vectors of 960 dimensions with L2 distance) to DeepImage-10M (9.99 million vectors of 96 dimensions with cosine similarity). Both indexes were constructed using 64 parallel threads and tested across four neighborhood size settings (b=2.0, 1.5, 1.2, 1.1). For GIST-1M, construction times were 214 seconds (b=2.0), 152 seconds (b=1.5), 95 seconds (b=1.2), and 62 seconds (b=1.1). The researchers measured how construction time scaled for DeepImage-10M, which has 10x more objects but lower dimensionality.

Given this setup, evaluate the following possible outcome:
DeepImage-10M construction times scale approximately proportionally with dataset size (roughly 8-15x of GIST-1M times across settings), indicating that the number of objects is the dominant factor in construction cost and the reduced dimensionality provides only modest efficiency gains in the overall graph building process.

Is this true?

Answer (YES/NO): NO